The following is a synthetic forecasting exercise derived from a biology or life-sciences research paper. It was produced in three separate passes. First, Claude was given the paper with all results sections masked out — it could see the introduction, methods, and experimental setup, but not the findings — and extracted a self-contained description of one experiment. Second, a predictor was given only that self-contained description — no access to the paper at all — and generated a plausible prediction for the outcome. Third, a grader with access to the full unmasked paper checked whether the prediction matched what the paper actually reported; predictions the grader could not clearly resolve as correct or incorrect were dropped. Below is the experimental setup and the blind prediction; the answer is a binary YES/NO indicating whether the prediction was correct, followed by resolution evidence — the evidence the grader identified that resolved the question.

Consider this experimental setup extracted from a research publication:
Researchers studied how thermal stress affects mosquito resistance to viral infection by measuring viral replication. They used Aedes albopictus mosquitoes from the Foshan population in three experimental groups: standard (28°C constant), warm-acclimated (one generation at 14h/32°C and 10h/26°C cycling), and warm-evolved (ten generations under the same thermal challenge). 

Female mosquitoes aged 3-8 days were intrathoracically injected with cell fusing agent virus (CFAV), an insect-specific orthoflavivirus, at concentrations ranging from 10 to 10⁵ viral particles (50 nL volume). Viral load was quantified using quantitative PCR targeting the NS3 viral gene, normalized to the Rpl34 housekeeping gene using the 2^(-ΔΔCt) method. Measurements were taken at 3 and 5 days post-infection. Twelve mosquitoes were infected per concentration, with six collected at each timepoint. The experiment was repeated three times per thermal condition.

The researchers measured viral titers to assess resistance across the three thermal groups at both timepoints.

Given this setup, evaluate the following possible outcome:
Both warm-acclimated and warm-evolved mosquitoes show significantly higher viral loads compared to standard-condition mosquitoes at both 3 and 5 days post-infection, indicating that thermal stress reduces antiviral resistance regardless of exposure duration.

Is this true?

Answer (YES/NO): NO